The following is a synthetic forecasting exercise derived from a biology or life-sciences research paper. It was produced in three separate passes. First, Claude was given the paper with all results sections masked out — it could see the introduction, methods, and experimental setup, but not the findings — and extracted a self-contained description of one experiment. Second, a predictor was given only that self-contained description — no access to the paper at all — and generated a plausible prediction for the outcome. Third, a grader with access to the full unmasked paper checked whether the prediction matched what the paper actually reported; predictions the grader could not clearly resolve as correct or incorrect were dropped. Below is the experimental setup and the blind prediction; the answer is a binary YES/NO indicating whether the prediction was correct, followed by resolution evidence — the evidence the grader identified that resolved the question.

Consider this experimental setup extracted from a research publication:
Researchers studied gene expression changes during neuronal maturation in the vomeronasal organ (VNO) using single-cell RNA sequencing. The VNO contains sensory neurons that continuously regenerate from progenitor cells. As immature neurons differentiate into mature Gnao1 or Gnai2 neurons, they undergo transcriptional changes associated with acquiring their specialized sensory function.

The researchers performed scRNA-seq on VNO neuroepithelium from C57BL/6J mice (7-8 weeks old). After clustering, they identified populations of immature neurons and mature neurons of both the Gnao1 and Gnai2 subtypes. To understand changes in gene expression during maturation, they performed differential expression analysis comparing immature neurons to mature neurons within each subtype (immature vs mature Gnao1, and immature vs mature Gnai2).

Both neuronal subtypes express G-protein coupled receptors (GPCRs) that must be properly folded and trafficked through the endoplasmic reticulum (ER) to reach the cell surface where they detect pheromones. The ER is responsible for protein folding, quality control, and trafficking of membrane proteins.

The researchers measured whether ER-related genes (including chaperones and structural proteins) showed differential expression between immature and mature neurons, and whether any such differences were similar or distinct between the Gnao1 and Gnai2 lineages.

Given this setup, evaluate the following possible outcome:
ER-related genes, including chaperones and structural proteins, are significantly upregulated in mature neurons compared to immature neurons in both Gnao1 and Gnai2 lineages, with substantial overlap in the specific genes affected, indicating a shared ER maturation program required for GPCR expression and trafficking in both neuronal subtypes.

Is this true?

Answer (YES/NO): NO